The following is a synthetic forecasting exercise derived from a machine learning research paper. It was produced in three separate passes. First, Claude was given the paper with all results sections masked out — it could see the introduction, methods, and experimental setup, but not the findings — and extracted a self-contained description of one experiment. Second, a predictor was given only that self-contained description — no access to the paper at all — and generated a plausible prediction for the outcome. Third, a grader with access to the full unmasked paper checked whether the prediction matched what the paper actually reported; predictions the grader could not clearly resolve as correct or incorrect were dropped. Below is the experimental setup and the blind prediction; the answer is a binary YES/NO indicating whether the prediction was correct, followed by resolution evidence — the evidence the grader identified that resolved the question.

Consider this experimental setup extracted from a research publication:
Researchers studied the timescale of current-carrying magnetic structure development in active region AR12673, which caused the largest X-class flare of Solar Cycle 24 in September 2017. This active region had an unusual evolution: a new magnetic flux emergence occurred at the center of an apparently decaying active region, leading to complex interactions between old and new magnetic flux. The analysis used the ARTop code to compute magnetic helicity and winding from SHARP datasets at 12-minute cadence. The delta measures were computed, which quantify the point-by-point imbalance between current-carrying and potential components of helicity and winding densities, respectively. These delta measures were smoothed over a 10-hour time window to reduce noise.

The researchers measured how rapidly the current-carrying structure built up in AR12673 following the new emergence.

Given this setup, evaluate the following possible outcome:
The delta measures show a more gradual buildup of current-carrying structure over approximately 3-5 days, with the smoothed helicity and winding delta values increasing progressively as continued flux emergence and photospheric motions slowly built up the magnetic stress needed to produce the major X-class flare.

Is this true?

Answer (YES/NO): YES